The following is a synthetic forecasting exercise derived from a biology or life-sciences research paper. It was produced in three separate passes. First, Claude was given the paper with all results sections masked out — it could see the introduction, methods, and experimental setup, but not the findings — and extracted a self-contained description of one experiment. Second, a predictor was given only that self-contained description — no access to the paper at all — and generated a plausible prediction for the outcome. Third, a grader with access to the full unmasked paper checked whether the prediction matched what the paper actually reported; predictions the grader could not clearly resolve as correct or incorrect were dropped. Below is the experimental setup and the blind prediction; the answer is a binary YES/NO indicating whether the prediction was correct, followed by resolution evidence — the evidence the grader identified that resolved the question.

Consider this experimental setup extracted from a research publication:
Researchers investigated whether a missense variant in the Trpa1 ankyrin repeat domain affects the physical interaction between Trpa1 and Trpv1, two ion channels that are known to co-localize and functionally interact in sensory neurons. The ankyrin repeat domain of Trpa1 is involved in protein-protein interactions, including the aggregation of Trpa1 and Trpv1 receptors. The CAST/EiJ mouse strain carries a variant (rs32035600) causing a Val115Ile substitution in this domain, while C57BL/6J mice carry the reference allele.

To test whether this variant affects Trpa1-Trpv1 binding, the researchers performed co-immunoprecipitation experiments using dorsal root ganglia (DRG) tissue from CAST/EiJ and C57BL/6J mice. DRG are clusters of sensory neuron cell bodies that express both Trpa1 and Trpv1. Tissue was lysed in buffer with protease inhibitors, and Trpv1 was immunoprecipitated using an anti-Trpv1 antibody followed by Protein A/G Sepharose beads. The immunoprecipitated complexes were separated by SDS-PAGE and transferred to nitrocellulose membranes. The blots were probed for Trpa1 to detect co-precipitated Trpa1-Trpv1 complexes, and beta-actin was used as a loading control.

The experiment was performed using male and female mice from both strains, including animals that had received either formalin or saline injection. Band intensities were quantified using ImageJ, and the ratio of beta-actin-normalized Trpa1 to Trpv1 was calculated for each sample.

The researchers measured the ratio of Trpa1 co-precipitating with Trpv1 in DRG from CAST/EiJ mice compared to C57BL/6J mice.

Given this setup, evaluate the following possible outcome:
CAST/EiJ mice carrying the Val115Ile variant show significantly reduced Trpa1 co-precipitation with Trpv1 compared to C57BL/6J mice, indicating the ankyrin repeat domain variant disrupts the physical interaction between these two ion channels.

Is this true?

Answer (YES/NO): NO